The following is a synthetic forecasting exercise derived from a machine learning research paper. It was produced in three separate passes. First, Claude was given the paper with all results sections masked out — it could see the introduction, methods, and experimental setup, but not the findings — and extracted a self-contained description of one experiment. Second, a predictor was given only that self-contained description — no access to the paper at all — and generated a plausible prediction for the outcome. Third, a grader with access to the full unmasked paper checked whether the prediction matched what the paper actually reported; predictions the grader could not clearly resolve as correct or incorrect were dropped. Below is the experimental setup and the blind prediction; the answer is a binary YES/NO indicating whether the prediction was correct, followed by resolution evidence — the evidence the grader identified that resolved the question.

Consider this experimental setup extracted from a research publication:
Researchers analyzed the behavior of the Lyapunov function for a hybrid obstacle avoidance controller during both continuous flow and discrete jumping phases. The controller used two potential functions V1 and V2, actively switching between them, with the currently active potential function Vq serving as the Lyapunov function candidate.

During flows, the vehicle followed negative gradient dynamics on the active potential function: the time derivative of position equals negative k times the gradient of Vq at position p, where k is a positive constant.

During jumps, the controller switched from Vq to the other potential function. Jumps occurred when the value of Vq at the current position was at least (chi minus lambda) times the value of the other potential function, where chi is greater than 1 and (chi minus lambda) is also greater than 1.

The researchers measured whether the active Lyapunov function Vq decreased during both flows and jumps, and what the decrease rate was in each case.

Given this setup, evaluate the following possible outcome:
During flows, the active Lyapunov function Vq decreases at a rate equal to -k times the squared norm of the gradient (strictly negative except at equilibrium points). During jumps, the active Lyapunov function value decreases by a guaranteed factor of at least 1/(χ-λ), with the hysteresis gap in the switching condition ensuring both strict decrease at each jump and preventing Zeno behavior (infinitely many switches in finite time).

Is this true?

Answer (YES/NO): YES